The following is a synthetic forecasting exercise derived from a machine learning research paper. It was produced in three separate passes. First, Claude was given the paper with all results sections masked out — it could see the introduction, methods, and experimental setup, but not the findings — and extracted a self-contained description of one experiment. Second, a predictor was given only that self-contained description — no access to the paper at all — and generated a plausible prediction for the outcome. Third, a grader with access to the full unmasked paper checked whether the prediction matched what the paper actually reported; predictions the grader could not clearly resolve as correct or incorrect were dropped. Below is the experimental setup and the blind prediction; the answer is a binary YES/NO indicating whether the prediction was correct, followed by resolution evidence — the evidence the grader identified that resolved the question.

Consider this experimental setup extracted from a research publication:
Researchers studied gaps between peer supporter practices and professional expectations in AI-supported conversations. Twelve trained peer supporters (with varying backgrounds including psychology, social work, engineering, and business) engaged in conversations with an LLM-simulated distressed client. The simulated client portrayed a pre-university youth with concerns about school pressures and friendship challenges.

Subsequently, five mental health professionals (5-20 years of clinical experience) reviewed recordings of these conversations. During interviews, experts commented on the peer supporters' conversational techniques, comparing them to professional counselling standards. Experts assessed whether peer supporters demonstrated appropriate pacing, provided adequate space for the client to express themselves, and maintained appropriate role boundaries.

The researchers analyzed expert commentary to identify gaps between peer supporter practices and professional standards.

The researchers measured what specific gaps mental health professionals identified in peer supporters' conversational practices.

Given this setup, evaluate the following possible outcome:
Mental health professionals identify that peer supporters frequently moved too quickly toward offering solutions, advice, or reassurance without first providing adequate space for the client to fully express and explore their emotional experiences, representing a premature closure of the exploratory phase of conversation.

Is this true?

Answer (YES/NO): YES